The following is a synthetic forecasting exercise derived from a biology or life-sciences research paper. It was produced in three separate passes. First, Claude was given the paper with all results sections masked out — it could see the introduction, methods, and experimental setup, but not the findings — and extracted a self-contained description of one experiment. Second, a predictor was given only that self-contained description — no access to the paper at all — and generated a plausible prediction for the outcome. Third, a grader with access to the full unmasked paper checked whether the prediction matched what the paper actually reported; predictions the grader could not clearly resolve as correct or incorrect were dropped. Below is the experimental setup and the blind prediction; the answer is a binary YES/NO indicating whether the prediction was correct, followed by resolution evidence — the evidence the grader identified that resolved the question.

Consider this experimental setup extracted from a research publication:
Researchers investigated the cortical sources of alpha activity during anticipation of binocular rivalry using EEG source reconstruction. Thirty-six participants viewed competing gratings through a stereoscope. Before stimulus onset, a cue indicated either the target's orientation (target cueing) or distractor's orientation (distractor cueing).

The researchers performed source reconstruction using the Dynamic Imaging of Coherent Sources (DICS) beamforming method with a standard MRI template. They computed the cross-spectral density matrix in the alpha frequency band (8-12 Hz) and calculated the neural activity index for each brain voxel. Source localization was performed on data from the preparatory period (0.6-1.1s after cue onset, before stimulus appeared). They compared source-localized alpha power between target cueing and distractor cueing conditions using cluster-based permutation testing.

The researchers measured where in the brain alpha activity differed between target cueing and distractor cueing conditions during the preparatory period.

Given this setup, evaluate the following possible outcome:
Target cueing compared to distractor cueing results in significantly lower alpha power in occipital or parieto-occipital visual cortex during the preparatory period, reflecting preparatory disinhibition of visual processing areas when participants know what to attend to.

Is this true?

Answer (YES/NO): NO